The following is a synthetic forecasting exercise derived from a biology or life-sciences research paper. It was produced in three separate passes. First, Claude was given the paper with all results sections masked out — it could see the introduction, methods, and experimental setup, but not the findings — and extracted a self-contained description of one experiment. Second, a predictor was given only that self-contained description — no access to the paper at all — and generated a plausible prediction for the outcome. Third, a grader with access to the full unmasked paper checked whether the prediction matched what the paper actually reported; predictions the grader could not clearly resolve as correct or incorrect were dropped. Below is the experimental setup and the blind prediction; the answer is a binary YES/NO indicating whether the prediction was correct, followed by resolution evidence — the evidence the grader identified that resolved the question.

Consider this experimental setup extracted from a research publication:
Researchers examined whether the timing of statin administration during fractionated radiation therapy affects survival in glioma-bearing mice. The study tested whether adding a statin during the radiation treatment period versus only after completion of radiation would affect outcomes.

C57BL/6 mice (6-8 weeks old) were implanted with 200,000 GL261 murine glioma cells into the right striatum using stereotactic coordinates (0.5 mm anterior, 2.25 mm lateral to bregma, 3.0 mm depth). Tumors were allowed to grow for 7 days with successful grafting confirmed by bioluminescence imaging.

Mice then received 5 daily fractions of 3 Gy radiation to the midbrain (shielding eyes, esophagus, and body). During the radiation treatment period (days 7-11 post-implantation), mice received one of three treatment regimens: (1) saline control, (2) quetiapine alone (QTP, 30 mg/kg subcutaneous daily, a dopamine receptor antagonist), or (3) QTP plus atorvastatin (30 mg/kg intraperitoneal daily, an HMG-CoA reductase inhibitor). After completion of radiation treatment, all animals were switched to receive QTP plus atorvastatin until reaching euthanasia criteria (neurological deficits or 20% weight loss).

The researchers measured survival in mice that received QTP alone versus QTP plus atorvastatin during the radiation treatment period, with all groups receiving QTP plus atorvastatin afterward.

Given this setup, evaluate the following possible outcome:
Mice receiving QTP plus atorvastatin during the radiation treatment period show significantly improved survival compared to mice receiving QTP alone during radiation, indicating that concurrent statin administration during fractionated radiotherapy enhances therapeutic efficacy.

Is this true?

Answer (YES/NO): NO